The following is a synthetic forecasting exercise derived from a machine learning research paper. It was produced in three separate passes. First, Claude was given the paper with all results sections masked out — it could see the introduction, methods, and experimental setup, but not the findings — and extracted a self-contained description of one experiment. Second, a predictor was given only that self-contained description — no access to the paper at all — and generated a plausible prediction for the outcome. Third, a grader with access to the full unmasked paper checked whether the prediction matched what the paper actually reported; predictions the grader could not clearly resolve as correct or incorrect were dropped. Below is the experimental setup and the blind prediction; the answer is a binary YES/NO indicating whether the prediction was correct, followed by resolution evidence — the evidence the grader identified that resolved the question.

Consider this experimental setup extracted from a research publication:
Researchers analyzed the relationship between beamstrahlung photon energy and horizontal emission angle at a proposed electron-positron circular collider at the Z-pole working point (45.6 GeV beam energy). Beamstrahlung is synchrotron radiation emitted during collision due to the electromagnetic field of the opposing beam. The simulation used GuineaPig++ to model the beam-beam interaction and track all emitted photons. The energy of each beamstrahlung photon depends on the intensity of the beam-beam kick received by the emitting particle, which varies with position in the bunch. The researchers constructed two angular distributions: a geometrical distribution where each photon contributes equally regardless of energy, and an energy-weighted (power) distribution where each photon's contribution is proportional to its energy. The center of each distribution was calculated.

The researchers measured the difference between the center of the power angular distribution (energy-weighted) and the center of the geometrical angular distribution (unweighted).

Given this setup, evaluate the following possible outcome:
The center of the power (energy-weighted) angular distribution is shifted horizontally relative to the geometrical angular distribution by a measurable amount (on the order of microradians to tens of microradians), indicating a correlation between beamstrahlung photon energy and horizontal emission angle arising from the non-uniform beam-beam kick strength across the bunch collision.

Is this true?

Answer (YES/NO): YES